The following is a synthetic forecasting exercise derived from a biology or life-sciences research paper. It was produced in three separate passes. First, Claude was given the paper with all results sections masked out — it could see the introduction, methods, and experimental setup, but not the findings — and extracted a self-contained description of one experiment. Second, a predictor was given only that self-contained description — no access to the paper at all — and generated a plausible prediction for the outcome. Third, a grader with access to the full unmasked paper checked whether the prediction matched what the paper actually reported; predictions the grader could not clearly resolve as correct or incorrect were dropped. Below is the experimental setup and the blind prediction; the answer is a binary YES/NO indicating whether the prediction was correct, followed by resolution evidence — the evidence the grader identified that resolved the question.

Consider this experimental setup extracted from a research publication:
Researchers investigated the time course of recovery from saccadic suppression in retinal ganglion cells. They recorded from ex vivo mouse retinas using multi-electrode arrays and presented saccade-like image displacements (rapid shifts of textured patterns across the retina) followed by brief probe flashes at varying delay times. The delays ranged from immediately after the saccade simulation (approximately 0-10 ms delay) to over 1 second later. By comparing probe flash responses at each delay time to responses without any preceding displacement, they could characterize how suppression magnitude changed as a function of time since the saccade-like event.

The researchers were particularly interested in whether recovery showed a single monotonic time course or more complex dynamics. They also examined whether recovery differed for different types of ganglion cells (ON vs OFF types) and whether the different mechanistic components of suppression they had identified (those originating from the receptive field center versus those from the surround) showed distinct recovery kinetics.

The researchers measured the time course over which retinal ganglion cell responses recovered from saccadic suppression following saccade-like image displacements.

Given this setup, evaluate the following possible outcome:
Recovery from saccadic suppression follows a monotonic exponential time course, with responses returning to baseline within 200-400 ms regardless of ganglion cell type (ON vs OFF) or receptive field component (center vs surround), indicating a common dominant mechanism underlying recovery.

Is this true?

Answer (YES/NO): NO